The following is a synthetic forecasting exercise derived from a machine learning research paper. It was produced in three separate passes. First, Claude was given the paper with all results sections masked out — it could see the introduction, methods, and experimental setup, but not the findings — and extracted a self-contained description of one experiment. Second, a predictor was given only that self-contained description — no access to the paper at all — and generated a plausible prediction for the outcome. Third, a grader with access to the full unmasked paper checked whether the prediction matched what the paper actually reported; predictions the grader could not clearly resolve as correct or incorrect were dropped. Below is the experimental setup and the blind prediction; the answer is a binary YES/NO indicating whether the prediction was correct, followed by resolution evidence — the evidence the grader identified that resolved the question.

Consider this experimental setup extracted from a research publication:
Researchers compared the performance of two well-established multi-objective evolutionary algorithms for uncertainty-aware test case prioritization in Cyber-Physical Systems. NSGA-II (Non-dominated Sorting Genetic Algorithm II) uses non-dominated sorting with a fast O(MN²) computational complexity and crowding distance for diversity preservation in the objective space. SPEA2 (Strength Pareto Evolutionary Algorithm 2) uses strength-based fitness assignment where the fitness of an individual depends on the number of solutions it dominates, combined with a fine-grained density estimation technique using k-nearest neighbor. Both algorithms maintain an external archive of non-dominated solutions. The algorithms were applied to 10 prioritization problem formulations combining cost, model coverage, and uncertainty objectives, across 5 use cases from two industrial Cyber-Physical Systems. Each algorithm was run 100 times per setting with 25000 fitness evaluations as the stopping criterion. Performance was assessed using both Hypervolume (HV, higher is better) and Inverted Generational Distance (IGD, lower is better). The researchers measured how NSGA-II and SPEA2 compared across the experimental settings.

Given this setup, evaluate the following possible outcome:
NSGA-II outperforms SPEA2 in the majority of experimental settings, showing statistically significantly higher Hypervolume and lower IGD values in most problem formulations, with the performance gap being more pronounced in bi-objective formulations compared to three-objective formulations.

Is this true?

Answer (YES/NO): NO